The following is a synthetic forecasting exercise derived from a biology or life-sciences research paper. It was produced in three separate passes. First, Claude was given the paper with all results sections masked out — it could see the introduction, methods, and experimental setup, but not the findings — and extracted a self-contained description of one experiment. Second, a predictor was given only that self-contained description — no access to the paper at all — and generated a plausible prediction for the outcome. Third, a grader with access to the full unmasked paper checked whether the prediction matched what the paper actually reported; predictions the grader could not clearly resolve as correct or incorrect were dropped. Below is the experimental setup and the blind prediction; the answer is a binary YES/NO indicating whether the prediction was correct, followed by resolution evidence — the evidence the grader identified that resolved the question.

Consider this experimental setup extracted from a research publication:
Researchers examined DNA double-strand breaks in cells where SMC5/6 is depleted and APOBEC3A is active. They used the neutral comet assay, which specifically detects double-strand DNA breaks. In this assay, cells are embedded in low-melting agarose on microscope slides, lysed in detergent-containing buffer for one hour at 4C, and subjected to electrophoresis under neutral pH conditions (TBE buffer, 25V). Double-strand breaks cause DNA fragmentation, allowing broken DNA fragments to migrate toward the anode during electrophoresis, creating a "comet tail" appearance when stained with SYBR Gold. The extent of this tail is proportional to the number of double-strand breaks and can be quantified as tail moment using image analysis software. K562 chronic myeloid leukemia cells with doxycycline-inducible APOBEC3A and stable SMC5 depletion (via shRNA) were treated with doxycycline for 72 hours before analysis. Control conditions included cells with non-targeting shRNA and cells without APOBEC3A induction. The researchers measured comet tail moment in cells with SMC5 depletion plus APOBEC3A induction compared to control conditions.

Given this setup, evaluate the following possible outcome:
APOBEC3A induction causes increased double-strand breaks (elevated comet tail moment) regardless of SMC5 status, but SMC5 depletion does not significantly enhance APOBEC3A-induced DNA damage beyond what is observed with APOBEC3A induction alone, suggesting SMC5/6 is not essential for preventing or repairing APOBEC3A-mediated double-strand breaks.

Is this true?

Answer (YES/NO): NO